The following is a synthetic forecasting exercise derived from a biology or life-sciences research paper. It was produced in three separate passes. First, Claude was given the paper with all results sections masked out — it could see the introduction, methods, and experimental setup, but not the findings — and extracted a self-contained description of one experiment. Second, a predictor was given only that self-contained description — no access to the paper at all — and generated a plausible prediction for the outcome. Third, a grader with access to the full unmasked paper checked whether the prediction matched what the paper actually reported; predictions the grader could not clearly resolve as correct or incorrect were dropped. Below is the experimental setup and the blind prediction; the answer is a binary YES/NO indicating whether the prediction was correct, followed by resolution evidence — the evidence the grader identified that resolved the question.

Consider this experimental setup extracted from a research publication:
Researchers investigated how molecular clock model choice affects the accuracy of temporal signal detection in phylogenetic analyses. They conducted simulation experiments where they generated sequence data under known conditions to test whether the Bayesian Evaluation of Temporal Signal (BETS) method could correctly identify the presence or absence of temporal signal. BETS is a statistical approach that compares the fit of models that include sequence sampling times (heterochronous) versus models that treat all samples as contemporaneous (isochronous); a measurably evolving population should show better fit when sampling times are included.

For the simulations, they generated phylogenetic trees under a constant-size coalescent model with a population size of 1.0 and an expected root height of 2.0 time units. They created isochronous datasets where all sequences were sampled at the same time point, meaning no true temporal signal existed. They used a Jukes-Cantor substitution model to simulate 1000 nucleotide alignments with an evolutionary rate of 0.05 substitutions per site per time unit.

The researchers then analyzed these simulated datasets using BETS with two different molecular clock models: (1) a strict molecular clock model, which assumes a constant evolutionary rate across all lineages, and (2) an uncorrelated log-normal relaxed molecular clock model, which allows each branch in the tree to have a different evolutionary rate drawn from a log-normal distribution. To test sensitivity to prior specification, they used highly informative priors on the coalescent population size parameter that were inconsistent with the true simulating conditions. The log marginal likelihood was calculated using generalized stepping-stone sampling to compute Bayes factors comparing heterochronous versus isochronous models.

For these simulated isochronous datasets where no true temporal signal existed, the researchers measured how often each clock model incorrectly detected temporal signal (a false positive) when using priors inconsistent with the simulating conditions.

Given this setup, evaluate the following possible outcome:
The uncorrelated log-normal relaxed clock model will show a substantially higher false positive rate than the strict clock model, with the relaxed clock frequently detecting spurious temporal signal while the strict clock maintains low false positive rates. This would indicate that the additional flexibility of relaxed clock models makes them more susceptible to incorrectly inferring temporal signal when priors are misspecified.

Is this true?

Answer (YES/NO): NO